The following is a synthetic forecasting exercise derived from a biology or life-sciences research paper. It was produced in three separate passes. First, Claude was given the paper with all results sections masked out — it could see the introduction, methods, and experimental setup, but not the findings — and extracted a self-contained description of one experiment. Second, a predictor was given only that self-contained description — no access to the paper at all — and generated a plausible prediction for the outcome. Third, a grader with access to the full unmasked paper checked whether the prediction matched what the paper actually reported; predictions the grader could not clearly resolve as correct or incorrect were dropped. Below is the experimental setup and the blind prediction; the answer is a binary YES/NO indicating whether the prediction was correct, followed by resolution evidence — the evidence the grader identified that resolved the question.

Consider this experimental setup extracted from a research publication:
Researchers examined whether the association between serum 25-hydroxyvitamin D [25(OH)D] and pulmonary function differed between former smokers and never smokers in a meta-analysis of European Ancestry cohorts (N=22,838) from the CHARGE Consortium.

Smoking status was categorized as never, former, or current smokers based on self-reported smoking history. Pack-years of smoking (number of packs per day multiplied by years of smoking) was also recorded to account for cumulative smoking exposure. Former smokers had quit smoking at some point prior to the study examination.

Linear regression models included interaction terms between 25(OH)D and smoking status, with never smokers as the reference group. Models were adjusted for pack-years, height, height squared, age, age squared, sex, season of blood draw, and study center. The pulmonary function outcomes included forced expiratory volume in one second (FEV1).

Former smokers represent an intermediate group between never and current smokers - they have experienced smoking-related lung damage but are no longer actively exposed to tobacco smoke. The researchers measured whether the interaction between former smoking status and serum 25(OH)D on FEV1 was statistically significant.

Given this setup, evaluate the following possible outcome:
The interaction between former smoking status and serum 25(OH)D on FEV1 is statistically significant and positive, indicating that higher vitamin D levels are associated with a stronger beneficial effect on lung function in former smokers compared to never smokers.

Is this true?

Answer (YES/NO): NO